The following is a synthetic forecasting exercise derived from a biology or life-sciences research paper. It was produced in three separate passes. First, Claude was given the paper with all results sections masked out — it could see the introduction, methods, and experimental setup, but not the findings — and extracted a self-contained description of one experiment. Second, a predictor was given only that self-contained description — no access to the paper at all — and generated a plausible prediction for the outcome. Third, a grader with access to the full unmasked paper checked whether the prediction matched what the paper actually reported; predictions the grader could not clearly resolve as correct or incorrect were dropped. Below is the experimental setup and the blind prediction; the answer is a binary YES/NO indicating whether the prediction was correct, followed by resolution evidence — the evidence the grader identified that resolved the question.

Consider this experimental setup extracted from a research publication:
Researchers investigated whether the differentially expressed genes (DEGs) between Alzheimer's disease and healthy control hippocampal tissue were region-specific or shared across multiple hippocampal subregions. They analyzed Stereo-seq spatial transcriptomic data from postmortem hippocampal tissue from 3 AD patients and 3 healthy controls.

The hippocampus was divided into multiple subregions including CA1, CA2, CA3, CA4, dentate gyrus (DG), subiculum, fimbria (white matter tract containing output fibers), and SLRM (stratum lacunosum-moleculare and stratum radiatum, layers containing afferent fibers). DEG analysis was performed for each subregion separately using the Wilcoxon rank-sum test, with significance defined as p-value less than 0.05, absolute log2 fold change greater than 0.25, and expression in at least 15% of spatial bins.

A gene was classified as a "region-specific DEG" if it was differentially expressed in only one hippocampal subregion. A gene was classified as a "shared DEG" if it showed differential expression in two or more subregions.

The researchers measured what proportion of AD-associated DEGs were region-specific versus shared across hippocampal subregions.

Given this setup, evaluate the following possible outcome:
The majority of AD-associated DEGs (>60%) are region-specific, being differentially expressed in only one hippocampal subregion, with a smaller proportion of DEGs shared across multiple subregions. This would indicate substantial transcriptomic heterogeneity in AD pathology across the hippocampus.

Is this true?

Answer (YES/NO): YES